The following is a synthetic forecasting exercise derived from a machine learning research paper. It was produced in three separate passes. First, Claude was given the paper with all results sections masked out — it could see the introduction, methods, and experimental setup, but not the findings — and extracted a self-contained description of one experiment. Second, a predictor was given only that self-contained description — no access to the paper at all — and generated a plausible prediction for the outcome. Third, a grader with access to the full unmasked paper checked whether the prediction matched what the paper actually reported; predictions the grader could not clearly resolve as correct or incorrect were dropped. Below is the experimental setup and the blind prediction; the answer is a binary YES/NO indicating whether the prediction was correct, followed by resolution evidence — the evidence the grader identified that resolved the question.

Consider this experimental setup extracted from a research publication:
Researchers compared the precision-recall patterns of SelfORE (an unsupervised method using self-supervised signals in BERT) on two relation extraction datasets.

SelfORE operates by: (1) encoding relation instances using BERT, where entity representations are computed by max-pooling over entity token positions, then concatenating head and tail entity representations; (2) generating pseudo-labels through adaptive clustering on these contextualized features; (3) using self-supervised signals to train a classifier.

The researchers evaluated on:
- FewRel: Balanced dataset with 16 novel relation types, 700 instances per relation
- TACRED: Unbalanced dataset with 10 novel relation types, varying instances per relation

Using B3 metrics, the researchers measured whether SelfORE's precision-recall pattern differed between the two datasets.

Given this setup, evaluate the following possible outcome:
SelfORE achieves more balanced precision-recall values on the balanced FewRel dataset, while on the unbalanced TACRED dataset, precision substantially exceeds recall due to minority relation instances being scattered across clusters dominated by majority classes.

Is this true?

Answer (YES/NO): YES